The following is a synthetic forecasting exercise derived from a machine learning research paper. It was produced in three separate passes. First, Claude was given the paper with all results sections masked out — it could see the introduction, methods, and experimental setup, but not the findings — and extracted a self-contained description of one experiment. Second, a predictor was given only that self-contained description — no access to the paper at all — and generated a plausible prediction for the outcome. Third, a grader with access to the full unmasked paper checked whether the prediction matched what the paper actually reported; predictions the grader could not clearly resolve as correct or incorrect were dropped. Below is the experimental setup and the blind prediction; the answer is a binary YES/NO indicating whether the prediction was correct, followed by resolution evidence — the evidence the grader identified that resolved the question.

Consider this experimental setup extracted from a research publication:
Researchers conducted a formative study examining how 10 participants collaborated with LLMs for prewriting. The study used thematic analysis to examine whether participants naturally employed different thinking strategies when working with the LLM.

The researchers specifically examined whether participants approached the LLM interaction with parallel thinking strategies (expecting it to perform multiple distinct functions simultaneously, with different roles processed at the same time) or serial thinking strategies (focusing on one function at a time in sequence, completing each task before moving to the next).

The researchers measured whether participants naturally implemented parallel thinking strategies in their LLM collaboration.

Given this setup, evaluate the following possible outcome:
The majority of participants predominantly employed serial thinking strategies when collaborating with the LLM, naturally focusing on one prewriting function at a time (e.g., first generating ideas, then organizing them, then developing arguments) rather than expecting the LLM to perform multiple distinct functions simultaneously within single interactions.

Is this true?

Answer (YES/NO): NO